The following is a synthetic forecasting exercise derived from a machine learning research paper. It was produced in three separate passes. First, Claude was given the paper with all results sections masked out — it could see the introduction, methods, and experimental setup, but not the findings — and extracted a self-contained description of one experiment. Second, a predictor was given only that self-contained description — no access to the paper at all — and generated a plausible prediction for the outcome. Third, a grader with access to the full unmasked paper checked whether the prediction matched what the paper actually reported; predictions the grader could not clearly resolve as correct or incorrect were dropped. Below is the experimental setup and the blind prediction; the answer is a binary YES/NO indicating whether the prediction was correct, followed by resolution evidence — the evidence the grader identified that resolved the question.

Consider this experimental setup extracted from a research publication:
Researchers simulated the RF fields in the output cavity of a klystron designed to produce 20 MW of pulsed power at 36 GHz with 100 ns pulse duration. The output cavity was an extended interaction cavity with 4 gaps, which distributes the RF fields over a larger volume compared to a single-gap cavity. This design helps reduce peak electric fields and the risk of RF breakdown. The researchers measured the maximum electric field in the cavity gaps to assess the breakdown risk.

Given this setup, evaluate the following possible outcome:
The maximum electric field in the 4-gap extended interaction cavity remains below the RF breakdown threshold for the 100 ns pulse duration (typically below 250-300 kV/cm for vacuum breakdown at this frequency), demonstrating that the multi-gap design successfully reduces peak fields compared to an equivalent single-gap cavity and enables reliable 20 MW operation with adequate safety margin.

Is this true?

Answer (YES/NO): NO